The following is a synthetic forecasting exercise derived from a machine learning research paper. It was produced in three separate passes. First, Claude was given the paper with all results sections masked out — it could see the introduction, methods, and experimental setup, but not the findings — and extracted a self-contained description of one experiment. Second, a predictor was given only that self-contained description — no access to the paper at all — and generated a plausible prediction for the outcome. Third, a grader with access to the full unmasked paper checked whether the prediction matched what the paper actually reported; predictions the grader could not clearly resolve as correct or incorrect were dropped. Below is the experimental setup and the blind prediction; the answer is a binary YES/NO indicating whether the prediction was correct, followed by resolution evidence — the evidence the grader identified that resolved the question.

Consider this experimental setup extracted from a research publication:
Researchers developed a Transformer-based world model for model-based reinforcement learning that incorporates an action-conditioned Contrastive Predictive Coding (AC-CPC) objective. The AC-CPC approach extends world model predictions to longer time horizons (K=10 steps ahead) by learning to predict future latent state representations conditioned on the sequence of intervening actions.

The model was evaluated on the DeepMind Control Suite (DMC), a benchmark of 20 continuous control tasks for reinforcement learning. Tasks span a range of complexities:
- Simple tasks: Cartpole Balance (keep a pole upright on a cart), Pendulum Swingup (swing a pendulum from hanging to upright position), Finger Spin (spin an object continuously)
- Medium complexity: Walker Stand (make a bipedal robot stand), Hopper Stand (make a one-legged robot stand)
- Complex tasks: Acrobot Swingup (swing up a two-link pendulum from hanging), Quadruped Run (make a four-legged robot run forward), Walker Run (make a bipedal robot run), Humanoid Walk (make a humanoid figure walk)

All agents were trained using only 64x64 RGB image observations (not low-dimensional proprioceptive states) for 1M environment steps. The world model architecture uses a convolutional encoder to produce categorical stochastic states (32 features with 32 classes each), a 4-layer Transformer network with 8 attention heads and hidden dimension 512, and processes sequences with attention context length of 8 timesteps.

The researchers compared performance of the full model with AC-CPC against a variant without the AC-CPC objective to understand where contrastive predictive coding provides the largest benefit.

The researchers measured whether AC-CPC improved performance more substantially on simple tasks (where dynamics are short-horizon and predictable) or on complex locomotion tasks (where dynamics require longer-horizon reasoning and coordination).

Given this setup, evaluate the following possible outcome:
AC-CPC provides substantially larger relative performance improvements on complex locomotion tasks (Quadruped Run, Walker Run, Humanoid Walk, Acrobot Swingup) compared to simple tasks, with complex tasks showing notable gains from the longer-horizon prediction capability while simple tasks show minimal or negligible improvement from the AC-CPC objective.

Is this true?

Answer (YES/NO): YES